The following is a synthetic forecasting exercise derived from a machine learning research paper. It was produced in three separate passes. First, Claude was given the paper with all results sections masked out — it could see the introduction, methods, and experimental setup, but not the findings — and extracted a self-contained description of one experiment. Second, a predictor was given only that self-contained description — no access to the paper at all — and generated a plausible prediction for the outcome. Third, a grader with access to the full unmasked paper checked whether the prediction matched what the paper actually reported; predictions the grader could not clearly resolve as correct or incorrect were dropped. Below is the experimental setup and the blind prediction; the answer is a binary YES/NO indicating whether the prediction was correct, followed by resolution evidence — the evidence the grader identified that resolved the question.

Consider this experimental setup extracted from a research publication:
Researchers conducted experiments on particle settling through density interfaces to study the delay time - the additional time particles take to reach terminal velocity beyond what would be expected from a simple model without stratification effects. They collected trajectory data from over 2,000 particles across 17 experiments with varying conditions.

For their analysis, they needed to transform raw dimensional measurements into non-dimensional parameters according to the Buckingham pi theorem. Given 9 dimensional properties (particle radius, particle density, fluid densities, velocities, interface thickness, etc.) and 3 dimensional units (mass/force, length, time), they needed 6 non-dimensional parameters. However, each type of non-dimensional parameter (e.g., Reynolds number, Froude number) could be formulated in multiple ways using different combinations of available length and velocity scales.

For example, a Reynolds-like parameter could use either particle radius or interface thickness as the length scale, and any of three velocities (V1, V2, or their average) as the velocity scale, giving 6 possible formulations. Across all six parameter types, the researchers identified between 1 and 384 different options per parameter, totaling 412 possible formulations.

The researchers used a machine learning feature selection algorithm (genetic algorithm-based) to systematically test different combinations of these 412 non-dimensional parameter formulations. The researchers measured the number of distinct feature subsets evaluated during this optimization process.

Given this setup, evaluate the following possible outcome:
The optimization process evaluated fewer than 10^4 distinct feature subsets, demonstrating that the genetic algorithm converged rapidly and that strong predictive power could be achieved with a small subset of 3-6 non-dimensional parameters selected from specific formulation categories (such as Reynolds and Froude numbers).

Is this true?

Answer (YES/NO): NO